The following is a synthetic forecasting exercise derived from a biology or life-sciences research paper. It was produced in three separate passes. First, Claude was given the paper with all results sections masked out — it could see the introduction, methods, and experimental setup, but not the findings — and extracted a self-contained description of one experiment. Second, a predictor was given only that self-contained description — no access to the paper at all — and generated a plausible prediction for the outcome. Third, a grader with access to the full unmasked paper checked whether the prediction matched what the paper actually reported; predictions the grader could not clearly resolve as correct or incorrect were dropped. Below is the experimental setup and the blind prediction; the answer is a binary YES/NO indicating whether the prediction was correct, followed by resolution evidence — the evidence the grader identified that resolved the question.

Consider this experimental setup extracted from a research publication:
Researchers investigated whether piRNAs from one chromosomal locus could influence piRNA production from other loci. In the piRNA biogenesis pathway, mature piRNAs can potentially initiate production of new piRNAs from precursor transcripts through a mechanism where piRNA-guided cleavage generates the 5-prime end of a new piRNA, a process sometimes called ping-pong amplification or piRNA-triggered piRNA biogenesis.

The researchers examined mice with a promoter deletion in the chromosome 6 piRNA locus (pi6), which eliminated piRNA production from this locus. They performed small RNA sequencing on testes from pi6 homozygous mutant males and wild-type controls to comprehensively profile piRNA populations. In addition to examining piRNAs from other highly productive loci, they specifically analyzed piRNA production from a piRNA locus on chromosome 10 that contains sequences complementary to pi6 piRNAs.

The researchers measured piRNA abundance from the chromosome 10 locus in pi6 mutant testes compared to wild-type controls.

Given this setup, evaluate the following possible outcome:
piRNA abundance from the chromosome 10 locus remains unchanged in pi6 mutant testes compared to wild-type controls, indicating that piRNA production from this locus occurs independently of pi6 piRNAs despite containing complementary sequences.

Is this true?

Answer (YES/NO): NO